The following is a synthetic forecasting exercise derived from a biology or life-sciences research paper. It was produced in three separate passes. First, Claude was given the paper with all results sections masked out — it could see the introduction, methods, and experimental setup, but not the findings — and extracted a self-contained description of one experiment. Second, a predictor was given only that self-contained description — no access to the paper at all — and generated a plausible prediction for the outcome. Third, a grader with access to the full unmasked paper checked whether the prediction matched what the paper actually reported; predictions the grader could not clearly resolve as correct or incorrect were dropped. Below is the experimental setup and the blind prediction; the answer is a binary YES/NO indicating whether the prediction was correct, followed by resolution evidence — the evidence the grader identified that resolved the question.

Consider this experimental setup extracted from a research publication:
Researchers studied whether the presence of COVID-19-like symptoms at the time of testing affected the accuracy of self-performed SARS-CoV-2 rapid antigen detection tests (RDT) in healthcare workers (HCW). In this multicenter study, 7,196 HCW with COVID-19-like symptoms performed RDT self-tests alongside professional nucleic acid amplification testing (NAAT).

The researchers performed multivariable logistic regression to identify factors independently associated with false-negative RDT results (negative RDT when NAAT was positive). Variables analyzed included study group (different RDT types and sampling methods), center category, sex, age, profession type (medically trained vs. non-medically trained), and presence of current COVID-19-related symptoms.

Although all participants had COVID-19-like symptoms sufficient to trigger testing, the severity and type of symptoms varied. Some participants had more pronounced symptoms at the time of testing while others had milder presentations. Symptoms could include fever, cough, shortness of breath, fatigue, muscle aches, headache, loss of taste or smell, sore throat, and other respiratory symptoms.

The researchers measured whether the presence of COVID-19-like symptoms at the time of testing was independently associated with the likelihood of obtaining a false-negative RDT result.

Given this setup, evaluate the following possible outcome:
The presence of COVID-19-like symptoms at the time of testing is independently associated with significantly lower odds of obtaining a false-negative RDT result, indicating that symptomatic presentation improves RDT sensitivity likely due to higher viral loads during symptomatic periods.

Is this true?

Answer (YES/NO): YES